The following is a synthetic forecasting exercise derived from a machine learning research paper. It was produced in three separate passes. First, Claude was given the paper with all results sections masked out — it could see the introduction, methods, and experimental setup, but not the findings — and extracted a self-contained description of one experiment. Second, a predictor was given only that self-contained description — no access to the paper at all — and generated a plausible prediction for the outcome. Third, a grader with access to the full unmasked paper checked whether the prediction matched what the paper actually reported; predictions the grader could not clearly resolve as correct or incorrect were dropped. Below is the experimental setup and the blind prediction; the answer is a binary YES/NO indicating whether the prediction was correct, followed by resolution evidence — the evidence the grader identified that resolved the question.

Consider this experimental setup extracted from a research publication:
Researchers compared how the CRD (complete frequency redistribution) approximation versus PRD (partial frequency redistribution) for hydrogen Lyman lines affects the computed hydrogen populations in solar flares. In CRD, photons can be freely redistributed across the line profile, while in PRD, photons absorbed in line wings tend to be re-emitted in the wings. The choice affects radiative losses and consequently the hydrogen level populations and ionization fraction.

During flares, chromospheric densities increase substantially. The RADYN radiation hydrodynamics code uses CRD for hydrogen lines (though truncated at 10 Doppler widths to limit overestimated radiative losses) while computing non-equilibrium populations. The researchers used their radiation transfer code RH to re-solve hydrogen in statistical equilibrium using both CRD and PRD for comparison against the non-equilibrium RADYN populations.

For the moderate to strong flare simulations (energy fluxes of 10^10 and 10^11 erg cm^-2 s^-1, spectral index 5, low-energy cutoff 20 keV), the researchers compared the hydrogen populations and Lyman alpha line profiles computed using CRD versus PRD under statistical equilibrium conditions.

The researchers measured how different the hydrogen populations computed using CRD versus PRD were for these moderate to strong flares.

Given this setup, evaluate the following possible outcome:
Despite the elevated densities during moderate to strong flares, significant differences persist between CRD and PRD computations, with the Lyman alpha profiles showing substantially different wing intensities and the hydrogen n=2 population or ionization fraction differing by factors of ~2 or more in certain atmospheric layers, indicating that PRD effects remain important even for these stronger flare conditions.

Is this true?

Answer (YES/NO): NO